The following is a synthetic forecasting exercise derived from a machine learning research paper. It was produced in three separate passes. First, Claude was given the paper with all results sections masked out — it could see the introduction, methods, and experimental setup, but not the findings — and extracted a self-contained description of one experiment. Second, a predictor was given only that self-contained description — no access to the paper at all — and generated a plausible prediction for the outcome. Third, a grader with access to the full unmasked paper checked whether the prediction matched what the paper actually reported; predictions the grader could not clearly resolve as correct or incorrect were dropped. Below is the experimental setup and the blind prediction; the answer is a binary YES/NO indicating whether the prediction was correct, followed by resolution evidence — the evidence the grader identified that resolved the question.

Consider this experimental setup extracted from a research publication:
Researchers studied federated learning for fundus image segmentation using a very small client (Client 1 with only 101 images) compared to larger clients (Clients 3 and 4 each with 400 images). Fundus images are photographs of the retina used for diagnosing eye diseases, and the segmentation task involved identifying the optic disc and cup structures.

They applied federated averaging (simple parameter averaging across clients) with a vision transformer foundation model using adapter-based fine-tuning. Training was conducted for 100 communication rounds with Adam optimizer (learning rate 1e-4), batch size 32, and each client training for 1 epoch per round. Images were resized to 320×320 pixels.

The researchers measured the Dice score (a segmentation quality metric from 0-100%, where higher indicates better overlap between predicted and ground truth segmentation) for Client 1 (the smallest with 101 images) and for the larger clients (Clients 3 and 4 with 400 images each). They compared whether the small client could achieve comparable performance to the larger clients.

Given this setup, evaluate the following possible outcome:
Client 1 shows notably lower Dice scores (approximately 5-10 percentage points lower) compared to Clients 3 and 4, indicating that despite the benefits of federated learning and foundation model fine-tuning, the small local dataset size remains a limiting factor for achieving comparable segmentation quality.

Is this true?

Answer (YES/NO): NO